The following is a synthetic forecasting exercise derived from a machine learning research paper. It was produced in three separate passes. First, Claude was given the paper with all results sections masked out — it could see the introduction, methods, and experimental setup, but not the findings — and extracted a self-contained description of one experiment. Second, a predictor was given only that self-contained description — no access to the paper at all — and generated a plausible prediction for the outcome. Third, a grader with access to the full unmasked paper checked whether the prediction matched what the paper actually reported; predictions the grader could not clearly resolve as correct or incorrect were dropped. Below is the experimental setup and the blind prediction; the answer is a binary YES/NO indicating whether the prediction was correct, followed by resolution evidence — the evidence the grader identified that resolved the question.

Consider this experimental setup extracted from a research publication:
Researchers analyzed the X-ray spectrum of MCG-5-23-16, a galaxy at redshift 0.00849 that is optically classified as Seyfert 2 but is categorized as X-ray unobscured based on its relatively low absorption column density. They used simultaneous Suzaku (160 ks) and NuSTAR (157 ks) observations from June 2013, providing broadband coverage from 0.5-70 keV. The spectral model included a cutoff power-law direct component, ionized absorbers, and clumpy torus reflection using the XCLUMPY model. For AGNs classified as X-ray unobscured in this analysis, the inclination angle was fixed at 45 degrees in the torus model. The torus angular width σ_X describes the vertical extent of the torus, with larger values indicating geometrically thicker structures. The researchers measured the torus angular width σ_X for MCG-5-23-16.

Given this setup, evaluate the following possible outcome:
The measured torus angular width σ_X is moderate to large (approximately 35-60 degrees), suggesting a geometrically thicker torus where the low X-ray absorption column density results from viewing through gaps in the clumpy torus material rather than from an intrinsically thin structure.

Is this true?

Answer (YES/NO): NO